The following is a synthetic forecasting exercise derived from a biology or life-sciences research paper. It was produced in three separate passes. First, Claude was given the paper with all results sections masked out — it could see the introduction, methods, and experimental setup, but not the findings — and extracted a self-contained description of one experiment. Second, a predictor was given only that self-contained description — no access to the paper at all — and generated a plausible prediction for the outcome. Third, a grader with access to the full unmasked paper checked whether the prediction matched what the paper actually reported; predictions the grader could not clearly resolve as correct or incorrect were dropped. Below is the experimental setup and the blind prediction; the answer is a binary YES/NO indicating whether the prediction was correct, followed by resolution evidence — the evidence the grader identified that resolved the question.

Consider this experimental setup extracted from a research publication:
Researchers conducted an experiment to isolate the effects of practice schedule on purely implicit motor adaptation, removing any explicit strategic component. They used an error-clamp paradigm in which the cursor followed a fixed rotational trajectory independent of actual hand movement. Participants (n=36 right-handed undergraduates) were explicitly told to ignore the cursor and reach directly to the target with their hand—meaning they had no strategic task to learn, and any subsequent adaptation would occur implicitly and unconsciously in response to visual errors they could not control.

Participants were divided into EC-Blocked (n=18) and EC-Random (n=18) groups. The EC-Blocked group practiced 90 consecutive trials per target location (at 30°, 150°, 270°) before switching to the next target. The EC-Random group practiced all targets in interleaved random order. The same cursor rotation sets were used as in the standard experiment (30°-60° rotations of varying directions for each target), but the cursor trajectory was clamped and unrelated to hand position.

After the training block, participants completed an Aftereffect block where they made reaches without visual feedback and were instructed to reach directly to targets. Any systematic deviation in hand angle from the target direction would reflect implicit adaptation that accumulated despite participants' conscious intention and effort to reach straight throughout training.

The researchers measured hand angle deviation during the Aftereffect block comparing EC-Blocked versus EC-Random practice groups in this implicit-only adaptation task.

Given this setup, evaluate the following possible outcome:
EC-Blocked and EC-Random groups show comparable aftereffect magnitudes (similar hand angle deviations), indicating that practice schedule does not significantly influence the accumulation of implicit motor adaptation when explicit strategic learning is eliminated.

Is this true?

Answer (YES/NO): NO